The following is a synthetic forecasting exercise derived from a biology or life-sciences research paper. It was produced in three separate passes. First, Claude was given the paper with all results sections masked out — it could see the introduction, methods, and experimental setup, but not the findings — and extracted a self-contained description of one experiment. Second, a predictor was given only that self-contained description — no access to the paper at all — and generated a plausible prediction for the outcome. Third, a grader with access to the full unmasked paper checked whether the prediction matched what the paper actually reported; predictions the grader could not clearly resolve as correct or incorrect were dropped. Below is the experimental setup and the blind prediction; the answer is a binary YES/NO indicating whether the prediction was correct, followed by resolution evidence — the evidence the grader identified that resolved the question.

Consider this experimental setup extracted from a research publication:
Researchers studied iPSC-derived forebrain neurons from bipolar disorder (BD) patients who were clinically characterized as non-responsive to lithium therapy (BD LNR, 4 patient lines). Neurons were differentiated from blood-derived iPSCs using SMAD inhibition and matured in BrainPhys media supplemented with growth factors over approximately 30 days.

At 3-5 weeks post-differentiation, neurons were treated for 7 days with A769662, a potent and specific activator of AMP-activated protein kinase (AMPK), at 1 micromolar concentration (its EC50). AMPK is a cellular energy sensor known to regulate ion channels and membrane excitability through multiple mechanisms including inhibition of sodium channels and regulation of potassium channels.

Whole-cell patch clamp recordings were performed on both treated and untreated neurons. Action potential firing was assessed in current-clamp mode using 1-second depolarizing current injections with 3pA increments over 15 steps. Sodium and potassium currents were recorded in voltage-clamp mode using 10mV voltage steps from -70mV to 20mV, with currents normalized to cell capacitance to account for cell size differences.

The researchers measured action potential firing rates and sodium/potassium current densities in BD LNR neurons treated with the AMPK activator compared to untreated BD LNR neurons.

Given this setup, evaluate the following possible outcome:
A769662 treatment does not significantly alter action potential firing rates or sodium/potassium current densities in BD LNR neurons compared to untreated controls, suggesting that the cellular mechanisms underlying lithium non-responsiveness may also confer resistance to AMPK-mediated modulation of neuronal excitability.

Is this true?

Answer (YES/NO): NO